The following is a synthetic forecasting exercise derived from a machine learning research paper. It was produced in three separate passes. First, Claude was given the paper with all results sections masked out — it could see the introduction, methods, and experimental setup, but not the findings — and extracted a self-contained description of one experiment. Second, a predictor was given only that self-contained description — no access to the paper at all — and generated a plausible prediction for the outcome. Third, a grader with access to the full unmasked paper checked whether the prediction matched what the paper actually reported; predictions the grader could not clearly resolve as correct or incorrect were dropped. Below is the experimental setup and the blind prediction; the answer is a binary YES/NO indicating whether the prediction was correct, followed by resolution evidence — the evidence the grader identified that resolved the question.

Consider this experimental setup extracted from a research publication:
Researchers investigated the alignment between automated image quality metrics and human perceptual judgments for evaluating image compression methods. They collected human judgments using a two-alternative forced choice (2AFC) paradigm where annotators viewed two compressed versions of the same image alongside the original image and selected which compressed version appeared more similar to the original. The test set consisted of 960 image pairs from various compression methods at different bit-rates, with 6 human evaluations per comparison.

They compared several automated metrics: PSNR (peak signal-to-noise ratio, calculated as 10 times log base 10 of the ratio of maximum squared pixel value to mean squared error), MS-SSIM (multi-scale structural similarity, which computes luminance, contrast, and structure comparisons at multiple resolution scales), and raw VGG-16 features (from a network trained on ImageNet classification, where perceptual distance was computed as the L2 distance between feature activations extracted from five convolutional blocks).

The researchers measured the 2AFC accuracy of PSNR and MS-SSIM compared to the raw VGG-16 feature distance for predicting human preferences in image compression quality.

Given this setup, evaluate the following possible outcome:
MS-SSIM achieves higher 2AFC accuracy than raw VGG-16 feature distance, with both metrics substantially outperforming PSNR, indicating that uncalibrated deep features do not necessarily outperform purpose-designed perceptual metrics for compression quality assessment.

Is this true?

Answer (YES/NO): NO